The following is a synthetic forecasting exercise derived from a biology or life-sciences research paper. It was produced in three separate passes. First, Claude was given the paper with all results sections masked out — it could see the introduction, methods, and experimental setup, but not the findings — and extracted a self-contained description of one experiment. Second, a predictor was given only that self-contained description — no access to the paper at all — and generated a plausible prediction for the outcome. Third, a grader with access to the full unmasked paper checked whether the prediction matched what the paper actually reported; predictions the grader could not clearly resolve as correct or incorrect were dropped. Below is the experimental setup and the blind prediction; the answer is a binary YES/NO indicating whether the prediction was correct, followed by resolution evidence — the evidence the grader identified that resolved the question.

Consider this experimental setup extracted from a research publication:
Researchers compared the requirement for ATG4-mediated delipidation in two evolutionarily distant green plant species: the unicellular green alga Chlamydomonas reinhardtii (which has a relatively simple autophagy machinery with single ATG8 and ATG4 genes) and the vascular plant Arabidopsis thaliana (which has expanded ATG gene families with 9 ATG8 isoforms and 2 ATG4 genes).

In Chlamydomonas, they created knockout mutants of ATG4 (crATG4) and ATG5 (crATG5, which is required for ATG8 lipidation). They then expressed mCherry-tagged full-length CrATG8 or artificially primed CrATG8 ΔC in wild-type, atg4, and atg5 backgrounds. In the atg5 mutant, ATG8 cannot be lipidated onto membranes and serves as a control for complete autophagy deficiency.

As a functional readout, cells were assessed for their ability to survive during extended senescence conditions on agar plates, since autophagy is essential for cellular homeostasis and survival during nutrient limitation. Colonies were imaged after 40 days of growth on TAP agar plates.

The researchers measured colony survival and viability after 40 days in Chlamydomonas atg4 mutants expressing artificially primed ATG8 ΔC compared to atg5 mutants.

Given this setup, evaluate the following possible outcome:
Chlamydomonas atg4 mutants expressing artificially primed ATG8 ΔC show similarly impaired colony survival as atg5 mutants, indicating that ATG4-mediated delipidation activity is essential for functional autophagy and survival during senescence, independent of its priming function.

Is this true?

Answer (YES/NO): YES